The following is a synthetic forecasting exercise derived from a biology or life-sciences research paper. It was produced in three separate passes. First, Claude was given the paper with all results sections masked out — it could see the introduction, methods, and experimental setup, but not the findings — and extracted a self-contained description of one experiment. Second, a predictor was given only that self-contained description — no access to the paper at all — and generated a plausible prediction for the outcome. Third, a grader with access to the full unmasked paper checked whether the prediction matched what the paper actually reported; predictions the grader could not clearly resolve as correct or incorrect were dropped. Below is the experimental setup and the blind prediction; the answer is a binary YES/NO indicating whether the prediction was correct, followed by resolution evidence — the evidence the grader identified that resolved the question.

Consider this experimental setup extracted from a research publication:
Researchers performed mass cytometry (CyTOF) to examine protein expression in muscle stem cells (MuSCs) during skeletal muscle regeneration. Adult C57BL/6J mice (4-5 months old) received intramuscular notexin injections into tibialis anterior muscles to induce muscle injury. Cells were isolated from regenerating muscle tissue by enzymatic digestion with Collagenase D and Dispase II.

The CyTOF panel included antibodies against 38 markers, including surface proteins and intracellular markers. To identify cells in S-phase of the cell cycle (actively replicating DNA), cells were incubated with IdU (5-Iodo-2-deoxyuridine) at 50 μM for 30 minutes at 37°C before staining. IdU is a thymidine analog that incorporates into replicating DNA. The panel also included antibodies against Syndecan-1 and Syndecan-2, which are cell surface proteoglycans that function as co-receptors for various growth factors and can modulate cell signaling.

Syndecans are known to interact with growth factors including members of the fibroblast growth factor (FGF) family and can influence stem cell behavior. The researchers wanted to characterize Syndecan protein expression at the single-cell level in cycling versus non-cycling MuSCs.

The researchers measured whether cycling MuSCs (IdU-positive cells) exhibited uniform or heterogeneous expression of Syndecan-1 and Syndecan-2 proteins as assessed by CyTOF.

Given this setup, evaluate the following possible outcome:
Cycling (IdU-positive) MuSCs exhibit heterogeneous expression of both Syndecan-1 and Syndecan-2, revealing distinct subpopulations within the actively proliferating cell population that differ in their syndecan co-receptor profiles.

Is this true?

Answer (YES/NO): YES